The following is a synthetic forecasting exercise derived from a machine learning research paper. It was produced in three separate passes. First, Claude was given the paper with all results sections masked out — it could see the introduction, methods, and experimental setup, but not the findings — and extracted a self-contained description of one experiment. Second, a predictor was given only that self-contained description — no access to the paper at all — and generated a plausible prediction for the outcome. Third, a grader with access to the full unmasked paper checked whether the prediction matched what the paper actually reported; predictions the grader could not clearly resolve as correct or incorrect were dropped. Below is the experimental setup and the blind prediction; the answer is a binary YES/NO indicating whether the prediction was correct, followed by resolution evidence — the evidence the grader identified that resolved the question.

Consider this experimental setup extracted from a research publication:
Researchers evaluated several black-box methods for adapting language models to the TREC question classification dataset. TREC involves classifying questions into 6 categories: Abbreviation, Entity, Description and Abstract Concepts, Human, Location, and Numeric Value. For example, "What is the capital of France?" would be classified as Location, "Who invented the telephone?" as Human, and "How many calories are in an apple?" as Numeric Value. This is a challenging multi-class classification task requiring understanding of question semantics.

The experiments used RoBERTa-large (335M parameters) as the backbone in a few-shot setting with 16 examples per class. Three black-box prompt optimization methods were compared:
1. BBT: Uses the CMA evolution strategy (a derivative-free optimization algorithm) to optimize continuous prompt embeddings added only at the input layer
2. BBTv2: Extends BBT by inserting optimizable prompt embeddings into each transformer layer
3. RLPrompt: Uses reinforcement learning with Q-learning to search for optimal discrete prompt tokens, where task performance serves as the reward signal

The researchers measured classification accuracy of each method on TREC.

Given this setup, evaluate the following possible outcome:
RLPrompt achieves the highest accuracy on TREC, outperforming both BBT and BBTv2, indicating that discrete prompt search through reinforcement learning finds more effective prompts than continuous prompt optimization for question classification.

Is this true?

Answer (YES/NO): NO